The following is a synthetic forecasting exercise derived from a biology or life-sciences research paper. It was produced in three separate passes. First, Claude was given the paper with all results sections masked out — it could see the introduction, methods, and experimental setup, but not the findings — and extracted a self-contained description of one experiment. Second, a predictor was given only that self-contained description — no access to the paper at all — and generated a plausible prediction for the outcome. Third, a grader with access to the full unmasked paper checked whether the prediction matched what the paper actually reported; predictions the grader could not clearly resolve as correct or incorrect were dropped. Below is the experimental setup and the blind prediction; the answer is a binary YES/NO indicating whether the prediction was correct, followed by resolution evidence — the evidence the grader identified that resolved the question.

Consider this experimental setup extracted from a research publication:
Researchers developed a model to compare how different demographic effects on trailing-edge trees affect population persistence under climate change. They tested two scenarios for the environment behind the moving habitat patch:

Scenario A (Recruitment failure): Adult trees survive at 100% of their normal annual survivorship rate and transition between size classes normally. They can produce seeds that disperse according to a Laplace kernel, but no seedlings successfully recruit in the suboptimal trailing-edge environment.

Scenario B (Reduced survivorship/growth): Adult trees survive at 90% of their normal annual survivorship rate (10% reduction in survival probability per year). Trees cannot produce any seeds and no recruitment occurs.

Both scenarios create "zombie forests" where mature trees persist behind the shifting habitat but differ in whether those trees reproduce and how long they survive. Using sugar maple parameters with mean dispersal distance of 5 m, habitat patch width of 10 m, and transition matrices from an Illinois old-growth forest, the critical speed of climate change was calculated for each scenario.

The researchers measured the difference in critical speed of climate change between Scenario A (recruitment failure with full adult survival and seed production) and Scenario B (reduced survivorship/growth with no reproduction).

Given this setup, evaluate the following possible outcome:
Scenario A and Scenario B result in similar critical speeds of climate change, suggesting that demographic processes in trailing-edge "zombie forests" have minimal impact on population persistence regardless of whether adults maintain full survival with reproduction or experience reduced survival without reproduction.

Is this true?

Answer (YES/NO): NO